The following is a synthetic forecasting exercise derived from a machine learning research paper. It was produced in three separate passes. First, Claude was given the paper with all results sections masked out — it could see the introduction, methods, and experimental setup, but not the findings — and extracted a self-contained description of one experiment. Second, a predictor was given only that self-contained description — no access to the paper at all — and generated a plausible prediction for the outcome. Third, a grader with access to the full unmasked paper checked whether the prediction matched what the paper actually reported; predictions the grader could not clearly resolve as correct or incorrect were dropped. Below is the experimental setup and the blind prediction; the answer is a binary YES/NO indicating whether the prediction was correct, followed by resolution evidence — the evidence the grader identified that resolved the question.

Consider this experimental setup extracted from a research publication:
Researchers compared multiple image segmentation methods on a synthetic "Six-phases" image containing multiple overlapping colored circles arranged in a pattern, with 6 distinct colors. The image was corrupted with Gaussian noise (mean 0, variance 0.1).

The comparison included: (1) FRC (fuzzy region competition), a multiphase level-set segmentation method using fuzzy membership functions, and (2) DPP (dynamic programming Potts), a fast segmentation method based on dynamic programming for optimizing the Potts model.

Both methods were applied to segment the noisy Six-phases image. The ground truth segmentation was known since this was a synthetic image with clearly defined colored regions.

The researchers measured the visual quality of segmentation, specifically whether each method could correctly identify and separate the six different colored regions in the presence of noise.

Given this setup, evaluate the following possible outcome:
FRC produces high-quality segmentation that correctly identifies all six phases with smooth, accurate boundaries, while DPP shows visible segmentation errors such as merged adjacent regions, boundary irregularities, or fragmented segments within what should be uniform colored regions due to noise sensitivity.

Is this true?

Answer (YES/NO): NO